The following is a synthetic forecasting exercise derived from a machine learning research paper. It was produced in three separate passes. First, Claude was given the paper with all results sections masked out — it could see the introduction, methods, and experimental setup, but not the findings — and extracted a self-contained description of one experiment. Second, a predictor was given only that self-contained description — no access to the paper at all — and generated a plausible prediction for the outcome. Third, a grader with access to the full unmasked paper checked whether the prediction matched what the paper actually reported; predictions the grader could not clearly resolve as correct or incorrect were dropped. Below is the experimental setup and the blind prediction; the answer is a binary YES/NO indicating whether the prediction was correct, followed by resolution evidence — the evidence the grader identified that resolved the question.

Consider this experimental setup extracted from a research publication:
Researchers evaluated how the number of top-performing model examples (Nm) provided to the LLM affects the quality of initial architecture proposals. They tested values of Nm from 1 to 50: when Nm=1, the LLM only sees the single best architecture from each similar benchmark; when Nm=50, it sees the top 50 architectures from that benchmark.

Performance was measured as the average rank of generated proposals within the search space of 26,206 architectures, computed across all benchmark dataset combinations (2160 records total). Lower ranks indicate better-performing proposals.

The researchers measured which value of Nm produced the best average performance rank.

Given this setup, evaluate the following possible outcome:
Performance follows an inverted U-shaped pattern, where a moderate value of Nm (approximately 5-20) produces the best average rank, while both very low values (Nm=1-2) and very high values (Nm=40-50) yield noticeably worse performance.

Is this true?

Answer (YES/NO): NO